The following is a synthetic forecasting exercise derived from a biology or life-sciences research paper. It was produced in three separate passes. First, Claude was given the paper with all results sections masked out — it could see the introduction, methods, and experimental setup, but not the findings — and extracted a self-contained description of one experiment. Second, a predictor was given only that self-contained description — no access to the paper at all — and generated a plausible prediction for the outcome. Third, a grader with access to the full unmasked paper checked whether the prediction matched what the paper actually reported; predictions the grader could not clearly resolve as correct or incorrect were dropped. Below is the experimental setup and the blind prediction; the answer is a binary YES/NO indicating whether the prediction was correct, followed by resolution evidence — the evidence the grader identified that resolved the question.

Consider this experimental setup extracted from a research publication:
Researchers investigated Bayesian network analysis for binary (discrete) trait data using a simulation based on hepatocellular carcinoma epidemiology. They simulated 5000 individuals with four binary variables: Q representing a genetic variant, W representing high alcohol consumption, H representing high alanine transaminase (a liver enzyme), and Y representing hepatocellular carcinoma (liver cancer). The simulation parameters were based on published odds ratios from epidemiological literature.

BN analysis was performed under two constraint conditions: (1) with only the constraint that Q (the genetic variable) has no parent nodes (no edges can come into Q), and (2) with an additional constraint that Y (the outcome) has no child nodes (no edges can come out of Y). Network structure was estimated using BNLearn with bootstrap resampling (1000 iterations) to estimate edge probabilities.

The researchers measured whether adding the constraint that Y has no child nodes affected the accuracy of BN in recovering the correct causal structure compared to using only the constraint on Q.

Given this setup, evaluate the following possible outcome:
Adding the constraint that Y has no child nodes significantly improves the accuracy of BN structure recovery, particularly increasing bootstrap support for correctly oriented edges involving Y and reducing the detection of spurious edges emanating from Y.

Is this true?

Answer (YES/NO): YES